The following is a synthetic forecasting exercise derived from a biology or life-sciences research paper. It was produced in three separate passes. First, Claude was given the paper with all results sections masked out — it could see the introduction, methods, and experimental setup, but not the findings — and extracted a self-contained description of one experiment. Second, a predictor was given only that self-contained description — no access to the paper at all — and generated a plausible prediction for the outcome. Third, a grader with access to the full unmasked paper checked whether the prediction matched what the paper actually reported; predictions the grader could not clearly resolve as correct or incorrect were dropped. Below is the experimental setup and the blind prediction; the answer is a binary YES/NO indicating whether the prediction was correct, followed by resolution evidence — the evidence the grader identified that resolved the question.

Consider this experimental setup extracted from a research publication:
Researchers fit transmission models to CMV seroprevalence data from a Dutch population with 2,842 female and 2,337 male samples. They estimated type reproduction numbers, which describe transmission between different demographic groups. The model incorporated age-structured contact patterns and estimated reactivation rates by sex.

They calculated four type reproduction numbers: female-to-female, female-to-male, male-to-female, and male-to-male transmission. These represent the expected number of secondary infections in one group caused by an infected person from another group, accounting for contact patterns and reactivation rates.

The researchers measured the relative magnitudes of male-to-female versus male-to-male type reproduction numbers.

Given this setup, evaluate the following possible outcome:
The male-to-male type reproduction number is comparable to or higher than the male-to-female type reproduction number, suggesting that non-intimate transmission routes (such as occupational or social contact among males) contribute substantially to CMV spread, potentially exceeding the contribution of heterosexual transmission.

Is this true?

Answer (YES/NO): YES